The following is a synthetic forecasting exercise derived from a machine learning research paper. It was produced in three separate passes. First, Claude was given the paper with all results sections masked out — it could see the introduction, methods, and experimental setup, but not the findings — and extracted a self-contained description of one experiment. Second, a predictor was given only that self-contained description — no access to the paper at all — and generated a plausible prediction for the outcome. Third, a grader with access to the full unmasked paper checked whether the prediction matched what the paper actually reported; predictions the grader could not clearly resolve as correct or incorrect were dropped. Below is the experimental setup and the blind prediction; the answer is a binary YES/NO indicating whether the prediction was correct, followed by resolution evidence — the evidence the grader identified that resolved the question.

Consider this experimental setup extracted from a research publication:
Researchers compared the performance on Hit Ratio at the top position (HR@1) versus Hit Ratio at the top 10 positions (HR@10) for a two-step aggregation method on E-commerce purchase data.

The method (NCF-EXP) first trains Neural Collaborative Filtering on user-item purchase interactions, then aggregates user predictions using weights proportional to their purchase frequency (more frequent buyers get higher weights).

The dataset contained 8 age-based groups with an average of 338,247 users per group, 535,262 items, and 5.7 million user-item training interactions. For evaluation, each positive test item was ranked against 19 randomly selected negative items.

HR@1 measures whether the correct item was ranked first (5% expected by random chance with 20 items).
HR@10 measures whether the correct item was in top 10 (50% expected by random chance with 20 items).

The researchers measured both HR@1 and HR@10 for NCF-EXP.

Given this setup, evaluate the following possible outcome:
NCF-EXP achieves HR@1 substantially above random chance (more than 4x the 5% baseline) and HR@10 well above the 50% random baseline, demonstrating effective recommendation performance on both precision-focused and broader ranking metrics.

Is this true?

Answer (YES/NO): YES